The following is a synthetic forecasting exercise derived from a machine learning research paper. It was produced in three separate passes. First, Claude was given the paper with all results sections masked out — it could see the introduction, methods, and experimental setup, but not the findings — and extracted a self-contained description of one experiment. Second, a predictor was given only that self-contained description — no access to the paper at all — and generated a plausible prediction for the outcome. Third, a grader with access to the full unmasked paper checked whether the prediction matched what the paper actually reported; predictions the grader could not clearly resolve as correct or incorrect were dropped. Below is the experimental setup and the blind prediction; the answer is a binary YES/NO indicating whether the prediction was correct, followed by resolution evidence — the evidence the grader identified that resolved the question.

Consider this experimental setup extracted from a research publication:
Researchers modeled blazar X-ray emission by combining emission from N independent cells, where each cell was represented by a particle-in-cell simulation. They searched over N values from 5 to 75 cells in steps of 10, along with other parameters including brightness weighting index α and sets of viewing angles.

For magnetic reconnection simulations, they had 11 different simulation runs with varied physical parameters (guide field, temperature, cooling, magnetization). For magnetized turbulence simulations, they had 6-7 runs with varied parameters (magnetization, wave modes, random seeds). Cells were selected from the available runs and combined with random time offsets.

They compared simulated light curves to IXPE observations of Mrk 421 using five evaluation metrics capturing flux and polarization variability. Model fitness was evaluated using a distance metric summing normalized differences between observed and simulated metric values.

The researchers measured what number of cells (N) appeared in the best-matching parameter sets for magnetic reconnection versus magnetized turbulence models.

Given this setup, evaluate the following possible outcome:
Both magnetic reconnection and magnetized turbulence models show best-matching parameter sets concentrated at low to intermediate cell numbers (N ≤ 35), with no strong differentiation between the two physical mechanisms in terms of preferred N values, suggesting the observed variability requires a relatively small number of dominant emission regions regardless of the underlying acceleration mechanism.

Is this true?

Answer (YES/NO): YES